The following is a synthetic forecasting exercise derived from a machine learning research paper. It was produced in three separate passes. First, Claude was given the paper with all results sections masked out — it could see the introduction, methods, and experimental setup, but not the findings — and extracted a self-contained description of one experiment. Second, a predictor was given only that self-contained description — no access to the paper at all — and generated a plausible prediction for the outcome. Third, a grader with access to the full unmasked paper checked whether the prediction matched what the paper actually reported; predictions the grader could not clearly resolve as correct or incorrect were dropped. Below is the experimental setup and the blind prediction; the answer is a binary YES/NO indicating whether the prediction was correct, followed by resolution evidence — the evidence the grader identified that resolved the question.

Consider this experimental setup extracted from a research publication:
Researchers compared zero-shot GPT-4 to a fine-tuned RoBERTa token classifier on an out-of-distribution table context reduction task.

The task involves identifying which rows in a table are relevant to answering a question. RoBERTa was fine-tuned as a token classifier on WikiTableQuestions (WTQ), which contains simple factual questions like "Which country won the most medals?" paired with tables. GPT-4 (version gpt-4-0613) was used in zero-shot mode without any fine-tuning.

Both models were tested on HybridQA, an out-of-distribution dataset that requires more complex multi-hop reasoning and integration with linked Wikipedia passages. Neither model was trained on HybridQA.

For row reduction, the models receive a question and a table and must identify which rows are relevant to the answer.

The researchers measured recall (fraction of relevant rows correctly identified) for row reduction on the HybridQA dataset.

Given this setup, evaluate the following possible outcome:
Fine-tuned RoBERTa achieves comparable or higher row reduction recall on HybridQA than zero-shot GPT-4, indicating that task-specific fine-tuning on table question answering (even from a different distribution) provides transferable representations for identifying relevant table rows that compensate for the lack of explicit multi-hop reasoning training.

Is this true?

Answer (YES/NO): NO